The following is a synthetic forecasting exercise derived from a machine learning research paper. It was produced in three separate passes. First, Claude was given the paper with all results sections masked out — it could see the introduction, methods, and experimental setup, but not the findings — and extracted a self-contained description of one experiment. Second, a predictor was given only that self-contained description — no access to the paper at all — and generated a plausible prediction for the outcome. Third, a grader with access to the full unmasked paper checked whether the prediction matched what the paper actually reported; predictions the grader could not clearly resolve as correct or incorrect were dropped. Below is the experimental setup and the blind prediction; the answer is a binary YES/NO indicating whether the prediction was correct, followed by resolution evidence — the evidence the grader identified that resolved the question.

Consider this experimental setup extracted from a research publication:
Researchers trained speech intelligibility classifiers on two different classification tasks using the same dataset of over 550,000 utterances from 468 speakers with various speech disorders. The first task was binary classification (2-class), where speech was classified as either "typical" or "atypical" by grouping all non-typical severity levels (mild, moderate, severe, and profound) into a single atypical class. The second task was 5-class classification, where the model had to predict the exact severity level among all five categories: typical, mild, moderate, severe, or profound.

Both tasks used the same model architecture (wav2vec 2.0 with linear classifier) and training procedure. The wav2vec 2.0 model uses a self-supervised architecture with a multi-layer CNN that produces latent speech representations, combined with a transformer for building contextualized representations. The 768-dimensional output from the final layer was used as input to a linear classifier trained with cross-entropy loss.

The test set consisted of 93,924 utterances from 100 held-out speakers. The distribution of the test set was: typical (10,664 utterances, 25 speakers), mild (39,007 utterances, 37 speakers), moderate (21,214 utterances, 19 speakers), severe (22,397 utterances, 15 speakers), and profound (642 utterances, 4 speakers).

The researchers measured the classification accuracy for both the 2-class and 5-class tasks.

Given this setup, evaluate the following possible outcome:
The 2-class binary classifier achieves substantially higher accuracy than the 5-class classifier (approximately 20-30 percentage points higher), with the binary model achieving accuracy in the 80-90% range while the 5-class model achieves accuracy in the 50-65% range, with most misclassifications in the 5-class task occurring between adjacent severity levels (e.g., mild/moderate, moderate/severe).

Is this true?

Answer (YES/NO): NO